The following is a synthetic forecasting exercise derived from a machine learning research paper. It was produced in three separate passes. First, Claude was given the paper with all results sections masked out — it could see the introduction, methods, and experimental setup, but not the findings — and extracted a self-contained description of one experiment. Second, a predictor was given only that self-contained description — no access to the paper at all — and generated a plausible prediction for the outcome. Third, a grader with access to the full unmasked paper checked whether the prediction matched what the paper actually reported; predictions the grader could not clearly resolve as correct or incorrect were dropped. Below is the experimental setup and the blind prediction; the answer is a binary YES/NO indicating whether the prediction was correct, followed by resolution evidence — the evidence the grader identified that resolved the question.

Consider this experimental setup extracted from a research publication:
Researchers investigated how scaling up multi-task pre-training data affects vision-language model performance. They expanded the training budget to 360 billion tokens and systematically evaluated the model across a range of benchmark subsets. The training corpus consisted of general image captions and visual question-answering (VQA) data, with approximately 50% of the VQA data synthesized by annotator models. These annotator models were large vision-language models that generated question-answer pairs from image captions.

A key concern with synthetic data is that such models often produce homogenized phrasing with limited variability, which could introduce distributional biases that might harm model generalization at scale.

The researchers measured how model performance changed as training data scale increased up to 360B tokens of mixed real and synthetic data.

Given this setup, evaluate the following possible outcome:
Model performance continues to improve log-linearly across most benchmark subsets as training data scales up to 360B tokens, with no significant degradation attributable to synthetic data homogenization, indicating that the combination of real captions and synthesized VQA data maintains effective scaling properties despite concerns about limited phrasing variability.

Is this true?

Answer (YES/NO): YES